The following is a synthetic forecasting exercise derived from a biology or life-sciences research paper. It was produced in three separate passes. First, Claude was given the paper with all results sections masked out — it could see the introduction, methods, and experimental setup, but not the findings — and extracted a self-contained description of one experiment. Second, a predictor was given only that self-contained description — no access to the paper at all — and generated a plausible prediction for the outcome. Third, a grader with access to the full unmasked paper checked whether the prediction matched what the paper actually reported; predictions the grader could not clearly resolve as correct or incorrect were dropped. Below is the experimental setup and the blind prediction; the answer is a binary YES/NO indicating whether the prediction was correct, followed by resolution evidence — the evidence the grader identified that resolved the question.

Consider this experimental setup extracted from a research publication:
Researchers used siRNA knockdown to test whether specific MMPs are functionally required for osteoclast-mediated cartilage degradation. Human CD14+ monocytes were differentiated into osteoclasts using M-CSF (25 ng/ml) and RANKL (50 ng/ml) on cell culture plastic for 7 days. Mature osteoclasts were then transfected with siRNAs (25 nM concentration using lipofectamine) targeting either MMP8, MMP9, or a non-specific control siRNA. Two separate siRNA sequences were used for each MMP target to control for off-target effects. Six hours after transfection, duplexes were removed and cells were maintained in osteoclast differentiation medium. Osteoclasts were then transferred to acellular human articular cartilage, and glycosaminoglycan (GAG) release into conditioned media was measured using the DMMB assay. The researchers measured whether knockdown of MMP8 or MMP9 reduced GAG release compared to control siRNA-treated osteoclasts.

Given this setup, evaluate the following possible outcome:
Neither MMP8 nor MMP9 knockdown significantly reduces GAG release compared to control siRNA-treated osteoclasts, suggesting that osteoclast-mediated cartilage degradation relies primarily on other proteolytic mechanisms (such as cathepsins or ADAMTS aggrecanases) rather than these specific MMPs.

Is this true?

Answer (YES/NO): NO